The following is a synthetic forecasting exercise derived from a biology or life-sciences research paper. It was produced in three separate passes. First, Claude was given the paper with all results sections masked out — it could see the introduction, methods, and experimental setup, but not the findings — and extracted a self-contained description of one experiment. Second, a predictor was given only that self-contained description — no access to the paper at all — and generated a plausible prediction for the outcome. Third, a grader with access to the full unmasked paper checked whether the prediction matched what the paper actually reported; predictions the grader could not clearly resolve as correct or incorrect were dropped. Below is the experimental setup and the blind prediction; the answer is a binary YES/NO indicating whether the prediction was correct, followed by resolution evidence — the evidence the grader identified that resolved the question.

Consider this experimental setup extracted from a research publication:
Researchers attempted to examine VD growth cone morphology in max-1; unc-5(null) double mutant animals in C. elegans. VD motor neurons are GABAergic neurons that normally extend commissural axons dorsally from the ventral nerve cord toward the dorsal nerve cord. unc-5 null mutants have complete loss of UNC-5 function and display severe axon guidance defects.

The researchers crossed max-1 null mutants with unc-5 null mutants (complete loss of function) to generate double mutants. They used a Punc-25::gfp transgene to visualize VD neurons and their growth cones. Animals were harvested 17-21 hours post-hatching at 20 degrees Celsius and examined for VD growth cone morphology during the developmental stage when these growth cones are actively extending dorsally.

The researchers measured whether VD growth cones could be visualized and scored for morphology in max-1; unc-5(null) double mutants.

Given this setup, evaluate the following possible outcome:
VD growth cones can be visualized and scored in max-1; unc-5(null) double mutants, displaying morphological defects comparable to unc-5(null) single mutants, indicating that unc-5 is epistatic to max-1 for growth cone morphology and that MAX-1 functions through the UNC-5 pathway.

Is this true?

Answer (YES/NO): NO